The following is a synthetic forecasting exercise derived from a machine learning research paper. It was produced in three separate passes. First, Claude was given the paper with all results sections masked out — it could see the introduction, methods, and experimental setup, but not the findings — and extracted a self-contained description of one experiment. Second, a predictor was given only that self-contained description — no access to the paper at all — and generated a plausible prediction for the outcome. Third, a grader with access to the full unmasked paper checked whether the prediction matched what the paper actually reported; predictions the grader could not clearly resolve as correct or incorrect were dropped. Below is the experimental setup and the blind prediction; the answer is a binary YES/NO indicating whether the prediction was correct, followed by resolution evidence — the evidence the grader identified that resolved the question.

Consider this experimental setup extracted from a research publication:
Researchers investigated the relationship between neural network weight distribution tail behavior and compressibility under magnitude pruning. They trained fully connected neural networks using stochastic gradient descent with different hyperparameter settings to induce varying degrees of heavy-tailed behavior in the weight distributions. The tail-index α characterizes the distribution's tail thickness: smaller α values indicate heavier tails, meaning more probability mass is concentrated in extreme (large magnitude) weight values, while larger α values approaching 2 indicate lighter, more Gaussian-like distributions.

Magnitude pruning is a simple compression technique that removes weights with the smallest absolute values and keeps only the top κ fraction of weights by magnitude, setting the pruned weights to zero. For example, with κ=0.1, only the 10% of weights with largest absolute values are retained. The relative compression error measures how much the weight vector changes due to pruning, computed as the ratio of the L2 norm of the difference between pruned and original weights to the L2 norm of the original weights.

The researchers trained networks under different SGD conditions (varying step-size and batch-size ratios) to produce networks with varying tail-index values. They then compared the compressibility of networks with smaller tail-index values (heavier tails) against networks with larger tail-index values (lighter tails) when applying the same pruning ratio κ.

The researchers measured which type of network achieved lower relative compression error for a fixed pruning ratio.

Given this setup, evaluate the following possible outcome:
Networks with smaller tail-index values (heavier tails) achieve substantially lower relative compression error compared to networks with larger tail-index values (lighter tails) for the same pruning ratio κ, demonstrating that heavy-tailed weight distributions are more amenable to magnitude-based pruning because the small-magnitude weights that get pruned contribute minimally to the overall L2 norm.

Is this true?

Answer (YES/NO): YES